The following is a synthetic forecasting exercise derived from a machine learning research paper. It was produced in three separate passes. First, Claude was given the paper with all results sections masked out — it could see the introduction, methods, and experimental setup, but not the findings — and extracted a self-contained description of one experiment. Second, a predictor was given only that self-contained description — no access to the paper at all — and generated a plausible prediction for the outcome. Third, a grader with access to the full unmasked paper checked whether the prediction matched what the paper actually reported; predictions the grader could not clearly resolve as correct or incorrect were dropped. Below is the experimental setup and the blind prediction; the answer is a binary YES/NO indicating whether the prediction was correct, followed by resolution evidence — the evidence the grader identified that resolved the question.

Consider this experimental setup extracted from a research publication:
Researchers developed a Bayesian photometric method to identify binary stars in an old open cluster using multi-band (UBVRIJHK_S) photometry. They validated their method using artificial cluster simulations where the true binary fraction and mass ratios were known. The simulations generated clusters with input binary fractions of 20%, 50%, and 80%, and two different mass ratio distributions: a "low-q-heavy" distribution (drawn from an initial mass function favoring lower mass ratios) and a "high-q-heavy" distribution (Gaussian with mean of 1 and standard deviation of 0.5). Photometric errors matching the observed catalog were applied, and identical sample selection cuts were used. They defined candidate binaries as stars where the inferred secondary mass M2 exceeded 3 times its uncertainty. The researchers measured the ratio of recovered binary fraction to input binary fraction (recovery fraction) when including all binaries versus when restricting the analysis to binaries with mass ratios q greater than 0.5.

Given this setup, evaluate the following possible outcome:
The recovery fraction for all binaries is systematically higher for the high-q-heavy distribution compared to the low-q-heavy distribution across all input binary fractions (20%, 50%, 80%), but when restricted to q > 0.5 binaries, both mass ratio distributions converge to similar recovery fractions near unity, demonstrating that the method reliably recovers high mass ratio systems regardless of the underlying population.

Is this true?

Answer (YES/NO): YES